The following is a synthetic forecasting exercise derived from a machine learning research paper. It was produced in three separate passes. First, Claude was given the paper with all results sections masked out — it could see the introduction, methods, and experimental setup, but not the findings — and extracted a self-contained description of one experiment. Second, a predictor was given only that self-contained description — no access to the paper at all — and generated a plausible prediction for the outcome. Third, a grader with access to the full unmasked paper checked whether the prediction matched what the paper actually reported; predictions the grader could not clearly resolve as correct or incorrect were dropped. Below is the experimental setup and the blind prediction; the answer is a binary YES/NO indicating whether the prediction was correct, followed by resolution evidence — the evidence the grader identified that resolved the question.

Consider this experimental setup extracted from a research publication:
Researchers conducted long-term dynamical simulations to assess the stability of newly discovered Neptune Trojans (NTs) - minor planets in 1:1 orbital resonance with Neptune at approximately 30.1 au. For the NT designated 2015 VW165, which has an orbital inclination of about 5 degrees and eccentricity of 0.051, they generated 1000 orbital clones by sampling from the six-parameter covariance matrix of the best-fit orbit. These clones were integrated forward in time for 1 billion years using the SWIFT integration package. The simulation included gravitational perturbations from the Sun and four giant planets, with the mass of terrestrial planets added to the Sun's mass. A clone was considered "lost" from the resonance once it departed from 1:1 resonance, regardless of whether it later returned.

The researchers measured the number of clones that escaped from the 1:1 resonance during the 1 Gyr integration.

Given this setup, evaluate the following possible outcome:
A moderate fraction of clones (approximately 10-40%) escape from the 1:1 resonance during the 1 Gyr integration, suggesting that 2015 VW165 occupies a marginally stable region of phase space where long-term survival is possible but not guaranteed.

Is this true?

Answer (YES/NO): NO